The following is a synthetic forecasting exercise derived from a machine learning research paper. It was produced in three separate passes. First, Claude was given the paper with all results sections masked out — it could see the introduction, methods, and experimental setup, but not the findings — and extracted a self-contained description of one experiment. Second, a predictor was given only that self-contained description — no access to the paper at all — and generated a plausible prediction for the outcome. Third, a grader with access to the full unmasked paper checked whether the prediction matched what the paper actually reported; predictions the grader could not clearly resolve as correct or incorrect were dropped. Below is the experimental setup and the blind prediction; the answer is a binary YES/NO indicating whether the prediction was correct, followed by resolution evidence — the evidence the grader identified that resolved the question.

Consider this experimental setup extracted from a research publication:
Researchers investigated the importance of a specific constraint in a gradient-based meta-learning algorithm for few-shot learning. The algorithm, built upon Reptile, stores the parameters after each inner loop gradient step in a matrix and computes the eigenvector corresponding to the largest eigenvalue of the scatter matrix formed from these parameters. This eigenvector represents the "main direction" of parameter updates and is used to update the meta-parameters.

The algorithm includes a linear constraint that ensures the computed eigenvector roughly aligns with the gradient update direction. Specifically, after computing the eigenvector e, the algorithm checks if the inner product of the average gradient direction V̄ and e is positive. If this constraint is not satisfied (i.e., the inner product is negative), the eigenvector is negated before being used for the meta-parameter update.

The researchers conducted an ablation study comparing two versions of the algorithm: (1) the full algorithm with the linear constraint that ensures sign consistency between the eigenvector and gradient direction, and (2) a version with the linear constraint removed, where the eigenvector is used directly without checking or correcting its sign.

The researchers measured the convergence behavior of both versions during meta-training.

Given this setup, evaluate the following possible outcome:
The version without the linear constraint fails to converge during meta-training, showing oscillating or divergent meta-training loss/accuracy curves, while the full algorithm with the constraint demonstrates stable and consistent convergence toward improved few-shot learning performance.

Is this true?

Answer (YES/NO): YES